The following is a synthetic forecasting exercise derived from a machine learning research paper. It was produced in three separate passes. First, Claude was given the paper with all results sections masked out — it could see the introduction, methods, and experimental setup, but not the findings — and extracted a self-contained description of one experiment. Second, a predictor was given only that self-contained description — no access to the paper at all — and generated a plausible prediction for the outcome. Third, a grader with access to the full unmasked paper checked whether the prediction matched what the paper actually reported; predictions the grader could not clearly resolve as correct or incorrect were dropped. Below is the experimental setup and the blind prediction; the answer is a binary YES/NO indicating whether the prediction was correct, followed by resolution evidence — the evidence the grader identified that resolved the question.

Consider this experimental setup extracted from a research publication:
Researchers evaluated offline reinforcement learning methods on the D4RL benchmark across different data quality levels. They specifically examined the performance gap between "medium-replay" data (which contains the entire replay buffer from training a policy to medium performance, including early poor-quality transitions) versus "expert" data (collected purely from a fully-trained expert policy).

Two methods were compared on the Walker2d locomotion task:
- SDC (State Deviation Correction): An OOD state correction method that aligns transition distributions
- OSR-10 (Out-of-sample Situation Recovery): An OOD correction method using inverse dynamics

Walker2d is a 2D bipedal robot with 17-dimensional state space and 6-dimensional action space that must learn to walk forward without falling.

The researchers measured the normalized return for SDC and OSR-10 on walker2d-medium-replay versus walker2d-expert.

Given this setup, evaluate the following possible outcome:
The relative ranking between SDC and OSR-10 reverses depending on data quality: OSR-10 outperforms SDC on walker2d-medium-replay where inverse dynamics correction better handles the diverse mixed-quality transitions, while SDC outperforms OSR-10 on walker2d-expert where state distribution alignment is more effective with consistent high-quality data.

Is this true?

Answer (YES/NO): NO